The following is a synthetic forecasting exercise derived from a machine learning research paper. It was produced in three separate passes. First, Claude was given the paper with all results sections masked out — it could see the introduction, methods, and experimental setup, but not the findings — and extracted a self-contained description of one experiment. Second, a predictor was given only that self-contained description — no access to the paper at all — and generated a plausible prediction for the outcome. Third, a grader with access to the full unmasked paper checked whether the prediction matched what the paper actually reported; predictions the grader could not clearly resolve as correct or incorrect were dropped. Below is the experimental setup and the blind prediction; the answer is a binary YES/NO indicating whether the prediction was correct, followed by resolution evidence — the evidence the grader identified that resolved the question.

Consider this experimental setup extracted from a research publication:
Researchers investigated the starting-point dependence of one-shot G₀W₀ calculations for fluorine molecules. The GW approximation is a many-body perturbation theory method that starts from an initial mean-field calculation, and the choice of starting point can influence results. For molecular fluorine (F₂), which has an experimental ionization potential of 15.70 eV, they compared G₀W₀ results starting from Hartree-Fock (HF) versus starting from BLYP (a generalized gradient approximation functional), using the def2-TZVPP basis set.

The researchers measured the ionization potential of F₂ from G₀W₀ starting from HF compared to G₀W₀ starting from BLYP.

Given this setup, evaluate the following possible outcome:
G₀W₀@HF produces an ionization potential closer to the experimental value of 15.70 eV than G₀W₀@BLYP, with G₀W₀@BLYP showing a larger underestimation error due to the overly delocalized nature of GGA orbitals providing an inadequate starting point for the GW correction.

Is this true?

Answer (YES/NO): YES